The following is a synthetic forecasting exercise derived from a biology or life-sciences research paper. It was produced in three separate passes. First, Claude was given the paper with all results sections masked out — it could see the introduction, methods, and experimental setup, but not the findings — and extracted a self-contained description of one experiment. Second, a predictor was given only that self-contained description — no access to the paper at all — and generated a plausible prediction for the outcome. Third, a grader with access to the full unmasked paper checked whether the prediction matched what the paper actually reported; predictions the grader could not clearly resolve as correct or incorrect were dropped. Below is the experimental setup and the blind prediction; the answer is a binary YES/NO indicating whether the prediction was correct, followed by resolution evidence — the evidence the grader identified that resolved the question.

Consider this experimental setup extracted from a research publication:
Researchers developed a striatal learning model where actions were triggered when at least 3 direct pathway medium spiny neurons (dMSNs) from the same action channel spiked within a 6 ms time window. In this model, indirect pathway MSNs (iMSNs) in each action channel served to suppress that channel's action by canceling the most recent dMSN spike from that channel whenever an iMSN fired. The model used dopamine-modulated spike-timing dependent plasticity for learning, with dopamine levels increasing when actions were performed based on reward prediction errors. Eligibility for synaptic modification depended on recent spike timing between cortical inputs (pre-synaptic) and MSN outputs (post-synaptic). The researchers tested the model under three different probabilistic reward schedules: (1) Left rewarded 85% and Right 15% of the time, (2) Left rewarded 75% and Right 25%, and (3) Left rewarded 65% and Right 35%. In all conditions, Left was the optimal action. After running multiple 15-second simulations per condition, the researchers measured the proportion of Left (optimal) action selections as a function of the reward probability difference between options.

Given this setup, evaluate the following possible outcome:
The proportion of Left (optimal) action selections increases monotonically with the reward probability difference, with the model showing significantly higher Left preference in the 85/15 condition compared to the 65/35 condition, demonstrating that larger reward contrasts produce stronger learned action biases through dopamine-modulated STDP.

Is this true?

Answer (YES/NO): YES